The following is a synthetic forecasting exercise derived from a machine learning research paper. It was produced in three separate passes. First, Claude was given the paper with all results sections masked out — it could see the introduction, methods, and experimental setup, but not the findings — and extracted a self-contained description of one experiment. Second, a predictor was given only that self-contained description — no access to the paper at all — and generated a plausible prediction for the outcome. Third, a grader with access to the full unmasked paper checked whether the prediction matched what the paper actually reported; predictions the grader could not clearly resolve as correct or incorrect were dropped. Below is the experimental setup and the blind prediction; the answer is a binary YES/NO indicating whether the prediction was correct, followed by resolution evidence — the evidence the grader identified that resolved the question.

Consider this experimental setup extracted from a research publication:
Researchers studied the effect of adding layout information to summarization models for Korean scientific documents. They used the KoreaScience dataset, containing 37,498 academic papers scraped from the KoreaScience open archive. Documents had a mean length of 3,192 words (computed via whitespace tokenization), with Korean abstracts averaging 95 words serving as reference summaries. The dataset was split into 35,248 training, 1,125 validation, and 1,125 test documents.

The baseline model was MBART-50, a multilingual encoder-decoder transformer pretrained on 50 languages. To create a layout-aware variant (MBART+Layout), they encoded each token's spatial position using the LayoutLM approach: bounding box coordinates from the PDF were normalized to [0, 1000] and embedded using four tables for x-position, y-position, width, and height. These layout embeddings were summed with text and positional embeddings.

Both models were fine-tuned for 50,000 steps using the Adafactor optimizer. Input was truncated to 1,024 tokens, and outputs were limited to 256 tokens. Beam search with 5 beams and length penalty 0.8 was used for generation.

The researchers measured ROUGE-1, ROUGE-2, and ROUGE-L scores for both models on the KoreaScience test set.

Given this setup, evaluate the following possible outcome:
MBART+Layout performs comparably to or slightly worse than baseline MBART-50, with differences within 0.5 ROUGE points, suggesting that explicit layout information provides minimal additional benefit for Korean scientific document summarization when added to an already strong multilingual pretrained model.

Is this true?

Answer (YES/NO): NO